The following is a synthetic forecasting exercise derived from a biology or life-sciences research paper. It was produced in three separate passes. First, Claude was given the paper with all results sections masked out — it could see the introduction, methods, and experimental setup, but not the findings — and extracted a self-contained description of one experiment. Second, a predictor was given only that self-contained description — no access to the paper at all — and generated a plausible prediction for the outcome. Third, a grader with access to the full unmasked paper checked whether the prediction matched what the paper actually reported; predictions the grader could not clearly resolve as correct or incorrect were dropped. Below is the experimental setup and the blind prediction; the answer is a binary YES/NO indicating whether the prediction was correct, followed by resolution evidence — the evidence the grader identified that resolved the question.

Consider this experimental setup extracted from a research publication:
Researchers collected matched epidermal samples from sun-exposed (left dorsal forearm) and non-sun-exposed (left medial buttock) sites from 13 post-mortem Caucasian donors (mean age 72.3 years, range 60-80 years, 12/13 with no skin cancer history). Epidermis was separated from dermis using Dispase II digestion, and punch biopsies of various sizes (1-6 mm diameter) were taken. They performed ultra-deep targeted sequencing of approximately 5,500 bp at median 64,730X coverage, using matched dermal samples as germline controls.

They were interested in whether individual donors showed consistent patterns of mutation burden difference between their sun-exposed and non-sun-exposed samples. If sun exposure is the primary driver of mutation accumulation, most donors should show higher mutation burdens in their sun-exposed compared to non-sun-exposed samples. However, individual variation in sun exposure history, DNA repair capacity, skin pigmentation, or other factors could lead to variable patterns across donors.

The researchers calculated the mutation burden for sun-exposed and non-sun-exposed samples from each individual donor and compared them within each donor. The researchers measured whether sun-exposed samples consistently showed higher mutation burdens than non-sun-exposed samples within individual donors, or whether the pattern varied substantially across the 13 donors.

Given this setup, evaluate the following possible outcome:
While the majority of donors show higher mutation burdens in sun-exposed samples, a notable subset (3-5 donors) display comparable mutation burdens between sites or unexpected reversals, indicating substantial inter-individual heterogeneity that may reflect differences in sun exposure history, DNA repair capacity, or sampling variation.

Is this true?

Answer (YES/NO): NO